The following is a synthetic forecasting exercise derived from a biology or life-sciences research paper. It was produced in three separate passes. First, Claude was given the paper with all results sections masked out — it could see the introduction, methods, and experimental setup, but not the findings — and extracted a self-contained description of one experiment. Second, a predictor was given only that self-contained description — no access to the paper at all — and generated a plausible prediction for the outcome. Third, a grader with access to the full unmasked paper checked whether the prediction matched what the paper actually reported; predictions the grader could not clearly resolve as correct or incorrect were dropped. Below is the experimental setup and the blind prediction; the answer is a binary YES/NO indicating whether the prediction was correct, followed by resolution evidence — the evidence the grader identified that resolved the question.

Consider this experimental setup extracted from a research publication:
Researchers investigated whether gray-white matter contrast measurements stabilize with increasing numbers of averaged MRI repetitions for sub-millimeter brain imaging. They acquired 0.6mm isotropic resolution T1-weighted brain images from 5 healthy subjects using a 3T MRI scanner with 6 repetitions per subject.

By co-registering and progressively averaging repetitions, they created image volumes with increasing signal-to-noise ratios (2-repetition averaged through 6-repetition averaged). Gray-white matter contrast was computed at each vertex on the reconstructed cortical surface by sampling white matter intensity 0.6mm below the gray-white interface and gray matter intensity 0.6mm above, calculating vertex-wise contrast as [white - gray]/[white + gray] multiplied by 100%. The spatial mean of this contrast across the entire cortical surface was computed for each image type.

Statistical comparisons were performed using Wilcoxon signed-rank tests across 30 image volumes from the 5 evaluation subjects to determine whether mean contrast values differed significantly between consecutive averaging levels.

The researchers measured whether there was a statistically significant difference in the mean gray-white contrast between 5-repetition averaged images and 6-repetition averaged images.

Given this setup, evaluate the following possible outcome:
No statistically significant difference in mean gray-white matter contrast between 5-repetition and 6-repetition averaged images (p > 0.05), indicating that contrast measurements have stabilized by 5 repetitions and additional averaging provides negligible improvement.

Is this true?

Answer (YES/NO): YES